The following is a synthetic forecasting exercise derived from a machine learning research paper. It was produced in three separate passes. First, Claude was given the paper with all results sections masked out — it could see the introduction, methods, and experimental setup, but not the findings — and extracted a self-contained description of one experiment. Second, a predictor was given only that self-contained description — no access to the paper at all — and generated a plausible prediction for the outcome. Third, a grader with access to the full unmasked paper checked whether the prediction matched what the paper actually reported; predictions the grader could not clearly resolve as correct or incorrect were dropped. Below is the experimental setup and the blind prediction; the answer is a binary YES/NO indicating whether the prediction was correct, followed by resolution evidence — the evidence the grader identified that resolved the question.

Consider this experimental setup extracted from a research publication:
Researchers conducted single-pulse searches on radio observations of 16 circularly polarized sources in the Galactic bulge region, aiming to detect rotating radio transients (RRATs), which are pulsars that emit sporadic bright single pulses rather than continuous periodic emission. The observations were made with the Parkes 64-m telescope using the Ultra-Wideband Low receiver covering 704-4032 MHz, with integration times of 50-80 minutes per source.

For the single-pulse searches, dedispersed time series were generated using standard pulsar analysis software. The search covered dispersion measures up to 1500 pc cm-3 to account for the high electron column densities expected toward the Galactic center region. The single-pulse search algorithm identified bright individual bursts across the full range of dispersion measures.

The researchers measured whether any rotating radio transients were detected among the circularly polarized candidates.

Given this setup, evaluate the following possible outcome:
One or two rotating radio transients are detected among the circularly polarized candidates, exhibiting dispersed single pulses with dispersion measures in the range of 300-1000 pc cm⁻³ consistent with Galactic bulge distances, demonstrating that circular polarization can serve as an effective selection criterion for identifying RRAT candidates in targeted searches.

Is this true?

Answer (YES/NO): NO